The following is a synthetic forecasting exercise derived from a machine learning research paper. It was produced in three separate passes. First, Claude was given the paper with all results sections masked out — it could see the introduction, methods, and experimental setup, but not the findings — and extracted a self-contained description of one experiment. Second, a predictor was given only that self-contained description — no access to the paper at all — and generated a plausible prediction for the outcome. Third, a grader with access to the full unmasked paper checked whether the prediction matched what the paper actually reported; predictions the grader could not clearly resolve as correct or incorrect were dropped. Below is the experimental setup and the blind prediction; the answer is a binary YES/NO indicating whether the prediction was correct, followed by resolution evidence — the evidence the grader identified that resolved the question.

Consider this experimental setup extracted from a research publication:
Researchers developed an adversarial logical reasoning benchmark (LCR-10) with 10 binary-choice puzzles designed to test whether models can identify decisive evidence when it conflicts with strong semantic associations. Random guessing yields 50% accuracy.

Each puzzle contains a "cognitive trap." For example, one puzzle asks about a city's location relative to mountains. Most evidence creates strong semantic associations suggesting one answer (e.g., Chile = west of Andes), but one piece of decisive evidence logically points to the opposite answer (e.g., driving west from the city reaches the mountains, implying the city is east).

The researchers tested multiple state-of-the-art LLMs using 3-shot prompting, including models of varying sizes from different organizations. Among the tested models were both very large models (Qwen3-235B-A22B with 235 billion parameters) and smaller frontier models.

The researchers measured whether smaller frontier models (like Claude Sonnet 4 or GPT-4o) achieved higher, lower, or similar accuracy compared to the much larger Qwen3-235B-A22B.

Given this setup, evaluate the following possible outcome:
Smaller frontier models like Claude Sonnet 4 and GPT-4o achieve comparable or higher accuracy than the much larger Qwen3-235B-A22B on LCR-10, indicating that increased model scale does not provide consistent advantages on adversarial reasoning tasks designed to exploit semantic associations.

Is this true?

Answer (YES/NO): YES